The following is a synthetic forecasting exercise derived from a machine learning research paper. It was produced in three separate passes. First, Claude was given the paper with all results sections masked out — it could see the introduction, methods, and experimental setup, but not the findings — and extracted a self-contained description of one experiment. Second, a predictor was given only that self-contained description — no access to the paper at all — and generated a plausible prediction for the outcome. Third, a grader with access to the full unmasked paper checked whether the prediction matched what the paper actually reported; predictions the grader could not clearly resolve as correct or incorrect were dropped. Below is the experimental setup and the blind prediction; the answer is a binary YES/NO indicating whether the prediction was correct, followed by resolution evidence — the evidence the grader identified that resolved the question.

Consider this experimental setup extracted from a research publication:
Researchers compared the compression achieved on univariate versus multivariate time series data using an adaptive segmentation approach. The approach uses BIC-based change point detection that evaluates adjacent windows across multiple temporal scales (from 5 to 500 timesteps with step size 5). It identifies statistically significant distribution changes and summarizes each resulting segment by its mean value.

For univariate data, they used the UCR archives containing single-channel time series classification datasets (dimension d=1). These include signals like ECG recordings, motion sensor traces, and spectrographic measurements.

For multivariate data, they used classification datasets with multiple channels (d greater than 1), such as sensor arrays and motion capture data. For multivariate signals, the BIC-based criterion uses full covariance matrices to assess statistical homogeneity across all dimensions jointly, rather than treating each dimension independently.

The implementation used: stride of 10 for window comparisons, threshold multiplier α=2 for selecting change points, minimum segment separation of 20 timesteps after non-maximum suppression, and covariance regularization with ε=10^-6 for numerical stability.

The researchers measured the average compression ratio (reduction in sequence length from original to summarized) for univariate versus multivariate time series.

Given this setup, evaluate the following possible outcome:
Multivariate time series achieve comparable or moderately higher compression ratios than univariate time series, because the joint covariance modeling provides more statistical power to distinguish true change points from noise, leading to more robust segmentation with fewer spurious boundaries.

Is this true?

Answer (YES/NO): NO